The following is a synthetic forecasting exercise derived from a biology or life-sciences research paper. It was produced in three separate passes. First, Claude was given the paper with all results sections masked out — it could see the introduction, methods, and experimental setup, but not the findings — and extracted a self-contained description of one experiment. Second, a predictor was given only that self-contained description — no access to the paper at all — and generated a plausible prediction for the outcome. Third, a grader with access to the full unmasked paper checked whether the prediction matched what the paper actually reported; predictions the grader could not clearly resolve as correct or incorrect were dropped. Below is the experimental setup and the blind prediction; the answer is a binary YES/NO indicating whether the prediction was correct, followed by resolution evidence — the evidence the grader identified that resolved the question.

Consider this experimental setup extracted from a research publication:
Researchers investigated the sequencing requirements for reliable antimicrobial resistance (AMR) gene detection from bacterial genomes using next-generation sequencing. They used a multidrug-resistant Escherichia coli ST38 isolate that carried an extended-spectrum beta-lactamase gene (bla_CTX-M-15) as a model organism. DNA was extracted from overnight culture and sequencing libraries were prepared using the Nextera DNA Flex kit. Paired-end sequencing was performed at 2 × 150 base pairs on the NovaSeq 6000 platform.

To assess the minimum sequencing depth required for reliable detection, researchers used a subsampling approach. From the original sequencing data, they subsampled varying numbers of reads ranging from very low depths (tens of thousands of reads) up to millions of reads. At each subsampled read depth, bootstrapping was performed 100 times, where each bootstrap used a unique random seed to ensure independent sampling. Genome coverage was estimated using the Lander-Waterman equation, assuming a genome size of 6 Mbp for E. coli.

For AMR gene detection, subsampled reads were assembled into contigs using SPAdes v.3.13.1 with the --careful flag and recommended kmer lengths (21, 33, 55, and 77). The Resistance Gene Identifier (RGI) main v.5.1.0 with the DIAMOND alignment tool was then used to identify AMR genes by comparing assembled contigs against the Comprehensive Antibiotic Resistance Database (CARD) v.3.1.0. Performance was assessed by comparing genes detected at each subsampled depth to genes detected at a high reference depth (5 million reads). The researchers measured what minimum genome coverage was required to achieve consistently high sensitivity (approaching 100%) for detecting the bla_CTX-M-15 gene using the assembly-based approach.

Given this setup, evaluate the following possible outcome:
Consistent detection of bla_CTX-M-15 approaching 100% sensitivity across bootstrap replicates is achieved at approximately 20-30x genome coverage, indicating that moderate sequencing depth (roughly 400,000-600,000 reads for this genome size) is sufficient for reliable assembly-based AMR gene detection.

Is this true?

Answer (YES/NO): NO